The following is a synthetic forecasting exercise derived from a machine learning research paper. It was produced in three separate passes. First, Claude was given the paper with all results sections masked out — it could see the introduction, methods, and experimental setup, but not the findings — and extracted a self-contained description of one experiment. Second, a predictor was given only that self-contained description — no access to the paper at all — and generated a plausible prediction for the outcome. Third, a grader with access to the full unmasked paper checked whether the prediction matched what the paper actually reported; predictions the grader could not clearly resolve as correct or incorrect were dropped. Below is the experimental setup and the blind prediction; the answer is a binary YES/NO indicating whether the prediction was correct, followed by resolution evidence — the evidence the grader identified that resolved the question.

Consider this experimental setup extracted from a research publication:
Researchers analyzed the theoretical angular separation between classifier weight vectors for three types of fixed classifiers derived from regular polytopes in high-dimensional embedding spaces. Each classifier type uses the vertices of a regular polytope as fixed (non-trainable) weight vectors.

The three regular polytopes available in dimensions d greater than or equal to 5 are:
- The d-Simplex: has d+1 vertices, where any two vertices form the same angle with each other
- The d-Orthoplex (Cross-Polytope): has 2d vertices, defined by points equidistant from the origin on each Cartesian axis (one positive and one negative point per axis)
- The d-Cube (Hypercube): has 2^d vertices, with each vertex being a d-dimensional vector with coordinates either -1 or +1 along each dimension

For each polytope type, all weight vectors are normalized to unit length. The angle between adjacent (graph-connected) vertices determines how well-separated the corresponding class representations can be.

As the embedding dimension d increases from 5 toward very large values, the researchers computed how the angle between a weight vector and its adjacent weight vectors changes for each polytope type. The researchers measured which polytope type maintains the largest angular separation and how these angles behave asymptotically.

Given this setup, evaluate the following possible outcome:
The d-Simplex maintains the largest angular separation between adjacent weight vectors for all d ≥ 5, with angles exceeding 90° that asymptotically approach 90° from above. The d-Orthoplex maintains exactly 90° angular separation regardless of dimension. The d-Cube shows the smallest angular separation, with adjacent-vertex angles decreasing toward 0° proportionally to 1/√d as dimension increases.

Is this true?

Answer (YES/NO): YES